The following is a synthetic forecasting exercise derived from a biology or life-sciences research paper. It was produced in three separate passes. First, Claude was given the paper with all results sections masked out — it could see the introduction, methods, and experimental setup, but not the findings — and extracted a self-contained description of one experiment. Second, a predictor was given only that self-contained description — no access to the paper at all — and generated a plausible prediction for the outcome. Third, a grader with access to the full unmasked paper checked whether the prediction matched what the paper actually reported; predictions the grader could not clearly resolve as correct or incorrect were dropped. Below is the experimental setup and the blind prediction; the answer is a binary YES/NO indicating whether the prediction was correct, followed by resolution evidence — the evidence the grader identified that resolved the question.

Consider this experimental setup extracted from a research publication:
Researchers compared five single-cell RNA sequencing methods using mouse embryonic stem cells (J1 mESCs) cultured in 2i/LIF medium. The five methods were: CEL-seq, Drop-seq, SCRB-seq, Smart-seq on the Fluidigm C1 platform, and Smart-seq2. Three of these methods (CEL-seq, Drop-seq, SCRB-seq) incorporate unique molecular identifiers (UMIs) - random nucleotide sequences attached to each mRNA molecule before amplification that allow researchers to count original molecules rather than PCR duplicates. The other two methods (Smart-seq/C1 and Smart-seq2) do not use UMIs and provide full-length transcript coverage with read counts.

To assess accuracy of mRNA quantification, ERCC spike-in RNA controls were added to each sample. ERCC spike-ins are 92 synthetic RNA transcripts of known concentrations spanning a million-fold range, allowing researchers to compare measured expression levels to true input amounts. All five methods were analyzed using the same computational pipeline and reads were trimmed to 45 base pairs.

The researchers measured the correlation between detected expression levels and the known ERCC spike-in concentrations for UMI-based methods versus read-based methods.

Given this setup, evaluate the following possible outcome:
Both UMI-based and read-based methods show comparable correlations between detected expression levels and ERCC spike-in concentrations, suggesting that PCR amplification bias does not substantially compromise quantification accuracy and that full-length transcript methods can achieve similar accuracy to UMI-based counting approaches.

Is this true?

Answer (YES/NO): YES